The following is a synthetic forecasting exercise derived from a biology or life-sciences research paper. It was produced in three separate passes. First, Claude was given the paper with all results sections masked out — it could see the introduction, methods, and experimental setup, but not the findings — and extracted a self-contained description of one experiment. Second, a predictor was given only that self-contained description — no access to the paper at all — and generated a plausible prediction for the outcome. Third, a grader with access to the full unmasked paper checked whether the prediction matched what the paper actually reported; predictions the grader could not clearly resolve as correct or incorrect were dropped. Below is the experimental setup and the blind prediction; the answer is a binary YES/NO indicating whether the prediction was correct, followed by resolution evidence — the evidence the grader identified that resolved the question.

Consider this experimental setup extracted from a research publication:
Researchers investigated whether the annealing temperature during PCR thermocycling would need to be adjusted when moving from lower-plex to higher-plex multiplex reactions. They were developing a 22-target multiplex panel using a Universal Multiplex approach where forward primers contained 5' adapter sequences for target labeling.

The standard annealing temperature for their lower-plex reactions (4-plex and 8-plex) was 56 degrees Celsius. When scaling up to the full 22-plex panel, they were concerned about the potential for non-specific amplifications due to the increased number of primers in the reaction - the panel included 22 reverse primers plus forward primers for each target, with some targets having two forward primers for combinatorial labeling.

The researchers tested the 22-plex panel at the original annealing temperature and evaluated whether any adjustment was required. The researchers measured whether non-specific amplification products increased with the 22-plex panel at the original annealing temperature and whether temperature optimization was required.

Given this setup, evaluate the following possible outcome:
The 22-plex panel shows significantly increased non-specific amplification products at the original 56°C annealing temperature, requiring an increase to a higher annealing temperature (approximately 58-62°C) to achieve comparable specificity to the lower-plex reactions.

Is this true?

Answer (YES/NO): YES